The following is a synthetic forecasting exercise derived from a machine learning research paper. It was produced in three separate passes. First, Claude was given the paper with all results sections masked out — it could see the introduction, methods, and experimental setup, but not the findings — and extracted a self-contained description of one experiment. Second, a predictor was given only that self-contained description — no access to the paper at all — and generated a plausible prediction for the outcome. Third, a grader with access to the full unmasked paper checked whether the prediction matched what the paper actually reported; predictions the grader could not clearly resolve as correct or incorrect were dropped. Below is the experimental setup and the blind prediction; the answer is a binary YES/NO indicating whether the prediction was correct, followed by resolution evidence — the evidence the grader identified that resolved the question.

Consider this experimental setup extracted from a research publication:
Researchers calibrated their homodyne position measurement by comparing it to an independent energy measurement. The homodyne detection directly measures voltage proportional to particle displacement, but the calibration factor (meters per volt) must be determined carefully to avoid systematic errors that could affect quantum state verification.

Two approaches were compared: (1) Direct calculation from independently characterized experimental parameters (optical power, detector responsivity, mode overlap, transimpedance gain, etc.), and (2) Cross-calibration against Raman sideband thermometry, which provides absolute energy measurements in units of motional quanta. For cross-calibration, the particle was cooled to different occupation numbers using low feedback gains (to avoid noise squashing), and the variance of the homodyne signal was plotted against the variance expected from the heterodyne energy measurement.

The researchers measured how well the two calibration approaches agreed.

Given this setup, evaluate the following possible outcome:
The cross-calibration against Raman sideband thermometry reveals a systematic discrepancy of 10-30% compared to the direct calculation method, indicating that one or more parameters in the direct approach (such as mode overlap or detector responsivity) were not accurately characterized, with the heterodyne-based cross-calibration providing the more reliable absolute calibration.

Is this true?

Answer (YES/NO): NO